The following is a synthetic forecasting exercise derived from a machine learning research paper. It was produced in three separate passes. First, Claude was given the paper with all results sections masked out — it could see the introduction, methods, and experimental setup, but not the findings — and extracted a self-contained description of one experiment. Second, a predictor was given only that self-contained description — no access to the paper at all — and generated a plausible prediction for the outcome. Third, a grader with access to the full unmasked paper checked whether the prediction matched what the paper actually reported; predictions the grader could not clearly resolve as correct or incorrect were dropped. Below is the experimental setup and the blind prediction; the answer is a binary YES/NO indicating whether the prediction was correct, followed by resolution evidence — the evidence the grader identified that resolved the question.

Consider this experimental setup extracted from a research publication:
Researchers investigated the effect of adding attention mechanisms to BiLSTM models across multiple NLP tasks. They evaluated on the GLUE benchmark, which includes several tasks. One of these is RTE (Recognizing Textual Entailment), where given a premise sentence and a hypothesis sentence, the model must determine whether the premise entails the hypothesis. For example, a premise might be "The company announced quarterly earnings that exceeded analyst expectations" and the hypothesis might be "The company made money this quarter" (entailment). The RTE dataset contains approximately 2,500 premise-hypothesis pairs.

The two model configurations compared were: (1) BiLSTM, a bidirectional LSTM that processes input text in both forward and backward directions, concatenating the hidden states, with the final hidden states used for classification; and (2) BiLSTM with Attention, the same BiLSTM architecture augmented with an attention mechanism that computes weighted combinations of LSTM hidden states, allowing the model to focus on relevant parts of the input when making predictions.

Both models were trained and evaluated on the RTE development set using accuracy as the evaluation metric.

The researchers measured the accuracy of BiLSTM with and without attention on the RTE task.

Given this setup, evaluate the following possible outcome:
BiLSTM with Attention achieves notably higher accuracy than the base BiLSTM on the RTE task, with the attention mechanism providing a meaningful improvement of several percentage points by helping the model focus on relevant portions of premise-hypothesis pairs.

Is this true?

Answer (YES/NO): NO